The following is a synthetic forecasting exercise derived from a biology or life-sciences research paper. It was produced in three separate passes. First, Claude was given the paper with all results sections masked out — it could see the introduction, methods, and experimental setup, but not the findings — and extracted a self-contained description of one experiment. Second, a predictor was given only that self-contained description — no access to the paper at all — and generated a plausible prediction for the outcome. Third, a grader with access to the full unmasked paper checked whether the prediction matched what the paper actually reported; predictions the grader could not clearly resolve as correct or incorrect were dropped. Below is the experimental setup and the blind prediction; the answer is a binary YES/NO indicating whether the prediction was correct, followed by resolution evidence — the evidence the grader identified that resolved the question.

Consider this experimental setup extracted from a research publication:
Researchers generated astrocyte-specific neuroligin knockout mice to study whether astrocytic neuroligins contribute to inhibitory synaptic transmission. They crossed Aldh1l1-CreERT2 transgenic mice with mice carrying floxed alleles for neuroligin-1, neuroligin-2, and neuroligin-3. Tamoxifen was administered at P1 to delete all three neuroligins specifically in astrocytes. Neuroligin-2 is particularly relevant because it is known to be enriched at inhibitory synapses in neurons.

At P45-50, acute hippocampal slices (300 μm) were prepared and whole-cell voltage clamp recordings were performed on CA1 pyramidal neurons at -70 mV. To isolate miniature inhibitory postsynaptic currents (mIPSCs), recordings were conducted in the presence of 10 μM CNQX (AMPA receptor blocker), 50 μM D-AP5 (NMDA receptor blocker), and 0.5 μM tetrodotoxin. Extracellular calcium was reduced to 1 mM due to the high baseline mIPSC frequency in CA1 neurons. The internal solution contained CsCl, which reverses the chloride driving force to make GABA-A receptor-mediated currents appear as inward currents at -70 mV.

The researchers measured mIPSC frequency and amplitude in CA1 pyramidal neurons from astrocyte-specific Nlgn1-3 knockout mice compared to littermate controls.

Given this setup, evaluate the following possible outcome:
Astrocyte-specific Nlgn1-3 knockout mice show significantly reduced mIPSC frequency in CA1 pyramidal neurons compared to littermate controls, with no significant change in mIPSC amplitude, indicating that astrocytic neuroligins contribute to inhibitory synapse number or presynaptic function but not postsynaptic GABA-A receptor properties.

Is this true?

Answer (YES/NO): NO